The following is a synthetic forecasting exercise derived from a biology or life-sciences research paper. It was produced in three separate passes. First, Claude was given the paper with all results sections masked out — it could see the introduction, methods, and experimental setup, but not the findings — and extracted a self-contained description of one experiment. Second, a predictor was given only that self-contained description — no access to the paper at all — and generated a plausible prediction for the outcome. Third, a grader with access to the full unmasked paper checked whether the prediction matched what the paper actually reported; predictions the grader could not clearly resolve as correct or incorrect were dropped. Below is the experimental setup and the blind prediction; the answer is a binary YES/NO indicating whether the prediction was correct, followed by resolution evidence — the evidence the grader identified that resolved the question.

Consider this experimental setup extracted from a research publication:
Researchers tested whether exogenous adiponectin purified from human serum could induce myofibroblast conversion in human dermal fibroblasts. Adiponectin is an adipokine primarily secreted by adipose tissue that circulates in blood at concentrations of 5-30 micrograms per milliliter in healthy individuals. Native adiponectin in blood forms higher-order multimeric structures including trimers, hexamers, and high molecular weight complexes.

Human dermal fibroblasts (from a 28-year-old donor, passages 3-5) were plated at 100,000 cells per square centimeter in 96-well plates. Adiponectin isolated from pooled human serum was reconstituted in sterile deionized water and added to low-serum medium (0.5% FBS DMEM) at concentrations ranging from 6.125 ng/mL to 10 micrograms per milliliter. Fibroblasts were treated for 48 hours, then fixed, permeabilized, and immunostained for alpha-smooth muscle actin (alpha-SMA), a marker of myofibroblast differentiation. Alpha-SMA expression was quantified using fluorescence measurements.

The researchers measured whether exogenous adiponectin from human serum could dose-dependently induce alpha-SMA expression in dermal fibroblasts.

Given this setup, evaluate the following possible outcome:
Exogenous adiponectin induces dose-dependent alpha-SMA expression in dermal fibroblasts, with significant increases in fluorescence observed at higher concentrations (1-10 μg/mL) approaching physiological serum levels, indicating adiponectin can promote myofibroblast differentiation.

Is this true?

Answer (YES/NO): NO